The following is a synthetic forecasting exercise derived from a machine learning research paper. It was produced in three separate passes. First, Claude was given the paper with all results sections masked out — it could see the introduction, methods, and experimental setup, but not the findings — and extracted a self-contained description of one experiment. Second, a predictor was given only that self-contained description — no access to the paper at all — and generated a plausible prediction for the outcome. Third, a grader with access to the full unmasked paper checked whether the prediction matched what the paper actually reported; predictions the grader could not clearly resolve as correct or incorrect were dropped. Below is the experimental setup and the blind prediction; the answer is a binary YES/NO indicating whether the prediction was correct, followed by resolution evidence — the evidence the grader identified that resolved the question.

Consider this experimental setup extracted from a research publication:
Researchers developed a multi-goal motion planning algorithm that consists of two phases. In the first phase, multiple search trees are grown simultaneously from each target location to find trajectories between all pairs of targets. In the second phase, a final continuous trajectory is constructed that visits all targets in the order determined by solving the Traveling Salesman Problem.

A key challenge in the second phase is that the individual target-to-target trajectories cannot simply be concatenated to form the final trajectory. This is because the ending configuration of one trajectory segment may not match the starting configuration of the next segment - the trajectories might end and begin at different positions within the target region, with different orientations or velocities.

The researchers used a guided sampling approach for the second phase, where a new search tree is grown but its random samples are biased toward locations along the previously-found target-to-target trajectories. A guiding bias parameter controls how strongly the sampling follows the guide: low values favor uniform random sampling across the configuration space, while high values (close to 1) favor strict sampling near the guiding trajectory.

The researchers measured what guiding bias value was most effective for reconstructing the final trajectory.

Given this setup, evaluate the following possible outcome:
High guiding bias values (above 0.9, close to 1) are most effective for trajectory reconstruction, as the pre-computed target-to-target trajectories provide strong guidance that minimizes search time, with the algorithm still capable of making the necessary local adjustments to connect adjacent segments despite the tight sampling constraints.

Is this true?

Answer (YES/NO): NO